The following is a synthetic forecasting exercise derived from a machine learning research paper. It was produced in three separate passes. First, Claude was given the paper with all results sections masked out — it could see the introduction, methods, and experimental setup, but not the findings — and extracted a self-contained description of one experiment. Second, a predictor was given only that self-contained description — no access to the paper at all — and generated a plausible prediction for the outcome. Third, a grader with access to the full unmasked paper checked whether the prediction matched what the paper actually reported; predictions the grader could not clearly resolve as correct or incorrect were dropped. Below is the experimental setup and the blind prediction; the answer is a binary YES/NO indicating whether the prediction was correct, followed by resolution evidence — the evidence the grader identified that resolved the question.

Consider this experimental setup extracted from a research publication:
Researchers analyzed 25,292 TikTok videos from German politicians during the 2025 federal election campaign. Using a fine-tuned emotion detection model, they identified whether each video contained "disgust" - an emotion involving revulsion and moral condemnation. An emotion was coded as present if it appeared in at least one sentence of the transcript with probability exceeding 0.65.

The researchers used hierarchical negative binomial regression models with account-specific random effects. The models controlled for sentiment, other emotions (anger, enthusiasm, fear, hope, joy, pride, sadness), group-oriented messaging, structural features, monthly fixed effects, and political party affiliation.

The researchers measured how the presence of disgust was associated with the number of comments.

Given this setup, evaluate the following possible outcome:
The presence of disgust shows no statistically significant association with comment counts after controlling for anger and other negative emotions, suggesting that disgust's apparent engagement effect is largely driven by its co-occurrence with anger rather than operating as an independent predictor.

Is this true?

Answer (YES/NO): NO